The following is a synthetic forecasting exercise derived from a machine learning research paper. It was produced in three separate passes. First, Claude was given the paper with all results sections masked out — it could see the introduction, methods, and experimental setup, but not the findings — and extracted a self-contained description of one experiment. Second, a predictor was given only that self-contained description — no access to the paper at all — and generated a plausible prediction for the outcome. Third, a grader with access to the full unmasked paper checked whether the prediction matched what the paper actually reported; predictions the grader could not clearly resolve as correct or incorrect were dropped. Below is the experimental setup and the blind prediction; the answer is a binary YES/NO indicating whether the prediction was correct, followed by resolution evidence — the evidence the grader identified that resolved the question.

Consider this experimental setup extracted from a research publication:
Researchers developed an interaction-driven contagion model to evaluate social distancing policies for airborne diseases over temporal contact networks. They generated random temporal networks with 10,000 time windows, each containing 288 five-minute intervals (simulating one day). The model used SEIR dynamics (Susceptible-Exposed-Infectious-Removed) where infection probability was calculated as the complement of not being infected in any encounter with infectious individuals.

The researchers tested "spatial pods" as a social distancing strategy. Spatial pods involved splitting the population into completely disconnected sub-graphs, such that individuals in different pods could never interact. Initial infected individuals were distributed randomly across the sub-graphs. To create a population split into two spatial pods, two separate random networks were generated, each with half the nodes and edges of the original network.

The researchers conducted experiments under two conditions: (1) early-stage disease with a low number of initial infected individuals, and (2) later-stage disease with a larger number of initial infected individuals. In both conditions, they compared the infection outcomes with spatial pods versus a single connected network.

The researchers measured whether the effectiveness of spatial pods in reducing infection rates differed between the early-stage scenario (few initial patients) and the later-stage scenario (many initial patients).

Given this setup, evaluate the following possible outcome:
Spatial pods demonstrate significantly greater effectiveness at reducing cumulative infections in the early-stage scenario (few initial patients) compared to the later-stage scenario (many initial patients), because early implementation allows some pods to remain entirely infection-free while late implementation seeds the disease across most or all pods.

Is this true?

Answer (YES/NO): YES